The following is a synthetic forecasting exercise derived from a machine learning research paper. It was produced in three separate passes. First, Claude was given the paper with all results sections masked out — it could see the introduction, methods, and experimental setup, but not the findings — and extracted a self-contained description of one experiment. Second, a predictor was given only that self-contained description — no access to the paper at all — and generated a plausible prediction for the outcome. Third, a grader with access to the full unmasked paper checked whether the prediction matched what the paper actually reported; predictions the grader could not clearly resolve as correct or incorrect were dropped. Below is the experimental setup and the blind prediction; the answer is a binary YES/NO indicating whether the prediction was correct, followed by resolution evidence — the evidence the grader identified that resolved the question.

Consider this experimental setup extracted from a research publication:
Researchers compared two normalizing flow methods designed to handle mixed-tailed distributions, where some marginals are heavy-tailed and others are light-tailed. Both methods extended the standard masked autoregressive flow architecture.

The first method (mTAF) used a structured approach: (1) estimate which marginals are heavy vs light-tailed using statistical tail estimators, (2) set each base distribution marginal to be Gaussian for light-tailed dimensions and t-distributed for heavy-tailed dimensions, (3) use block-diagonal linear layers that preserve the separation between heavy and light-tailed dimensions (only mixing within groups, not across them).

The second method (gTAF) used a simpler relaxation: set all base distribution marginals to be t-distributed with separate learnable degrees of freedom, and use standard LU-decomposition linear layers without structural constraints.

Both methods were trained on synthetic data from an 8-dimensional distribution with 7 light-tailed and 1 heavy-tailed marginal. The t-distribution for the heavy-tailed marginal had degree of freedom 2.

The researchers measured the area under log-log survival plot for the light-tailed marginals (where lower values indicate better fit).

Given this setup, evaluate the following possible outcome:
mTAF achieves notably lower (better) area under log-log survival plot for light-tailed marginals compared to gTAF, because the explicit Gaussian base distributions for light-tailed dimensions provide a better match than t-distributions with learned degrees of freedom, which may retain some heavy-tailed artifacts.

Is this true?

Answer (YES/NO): YES